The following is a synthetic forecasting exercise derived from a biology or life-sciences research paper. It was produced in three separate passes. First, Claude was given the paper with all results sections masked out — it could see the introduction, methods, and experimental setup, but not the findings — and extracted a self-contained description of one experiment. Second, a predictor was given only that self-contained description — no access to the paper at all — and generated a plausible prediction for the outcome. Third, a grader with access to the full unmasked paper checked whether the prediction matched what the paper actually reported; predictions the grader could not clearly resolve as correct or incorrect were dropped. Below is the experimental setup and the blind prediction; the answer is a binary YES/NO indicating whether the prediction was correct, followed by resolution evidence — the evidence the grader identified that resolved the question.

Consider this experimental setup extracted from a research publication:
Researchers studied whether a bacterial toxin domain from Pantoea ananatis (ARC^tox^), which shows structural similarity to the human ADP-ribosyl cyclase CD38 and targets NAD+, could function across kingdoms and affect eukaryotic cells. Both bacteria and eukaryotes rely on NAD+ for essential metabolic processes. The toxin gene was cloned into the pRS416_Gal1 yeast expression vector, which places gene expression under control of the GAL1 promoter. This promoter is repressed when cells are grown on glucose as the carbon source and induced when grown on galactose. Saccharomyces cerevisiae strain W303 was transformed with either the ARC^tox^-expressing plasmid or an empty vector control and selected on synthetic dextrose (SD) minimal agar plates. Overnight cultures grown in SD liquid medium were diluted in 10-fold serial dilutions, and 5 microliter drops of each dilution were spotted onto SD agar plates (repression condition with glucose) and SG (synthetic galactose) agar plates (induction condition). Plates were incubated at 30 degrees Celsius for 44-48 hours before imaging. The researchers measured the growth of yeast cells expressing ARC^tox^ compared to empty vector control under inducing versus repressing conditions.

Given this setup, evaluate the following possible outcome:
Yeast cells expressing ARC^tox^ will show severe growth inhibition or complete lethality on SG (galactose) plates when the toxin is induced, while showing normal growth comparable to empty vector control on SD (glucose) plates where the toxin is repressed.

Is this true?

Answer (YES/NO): YES